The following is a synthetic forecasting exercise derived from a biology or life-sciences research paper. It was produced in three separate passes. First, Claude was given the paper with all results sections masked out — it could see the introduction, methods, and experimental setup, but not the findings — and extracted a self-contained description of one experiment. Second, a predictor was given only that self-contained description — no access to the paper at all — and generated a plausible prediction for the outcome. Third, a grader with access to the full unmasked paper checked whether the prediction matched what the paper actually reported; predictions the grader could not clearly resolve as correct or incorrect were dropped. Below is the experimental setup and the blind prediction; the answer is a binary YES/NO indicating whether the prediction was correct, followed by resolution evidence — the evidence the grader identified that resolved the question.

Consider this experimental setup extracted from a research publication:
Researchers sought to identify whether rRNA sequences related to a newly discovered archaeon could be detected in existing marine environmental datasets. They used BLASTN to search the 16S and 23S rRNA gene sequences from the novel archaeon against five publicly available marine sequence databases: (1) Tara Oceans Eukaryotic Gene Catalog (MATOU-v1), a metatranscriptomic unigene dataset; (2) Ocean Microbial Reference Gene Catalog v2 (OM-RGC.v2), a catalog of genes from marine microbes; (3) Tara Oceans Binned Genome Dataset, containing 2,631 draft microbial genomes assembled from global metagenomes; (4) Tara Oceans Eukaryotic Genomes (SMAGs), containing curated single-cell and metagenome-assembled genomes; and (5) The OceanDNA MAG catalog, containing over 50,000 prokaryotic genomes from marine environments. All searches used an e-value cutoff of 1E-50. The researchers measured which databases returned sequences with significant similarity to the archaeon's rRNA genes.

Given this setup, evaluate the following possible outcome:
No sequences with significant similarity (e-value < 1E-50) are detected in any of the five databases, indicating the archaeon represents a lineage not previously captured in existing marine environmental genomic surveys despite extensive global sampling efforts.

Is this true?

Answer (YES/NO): NO